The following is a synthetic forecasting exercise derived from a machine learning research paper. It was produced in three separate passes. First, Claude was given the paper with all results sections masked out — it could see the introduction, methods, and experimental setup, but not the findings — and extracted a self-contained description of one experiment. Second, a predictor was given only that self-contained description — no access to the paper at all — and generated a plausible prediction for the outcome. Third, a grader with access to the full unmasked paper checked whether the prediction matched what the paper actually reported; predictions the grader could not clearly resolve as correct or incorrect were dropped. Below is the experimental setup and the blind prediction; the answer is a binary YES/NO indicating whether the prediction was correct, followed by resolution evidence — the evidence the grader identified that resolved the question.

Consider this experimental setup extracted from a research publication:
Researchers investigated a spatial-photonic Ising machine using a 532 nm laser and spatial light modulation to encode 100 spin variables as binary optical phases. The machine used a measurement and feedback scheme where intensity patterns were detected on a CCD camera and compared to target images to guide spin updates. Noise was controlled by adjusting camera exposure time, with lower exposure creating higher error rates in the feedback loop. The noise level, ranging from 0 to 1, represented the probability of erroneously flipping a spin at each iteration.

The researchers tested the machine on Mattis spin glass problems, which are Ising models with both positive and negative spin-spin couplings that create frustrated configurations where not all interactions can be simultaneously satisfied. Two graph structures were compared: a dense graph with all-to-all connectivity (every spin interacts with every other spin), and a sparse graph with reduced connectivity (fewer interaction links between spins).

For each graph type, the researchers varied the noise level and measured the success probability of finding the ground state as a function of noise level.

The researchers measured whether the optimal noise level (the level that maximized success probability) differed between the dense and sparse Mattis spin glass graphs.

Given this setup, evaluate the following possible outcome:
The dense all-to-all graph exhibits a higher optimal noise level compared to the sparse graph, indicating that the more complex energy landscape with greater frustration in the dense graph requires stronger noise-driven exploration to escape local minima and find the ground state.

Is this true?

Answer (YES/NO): NO